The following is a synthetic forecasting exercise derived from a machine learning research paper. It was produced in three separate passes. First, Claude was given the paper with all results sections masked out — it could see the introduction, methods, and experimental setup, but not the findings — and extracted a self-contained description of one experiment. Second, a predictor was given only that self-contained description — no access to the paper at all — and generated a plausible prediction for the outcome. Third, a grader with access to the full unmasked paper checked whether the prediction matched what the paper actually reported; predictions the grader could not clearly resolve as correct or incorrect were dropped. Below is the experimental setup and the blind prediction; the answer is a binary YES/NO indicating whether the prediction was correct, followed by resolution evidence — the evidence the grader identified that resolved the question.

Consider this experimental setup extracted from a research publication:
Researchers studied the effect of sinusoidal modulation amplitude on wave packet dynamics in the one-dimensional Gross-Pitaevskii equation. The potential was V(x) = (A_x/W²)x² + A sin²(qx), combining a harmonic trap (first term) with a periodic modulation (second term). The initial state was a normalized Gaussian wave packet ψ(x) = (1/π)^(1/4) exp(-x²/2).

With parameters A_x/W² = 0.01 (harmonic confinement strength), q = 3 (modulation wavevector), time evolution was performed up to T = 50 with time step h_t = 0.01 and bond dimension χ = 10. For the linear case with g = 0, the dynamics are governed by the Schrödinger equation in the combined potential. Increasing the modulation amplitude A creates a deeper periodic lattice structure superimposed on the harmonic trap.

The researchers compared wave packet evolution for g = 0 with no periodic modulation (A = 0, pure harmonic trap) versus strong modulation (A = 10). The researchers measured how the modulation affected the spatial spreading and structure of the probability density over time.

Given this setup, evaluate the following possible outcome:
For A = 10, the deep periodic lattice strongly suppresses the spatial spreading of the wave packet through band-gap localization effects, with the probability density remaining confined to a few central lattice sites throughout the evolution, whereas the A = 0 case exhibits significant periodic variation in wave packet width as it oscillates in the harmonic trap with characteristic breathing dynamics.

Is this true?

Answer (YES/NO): NO